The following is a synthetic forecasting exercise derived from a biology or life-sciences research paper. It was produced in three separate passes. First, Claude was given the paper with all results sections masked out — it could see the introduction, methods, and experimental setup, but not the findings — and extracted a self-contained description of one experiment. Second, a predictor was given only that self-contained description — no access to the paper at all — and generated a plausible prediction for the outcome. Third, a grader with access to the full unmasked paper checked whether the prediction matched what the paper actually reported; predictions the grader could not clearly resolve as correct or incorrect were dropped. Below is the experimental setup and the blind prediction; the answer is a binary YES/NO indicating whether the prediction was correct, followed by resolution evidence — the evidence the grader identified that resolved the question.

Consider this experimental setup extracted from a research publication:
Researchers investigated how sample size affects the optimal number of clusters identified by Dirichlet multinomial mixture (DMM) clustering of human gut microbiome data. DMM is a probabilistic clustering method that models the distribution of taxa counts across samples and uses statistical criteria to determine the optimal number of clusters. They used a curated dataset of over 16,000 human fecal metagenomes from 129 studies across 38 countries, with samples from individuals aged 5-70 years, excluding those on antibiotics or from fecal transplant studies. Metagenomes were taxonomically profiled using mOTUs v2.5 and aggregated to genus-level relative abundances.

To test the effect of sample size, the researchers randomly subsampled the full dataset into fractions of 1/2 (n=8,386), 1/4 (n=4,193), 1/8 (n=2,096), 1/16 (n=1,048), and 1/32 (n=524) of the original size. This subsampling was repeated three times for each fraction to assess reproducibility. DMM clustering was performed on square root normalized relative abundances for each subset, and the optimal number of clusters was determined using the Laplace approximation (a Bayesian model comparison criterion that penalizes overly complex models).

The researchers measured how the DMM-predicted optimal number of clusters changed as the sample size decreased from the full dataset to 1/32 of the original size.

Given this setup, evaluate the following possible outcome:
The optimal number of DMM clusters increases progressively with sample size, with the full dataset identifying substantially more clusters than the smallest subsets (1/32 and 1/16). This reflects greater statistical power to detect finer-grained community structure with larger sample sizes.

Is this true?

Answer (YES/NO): YES